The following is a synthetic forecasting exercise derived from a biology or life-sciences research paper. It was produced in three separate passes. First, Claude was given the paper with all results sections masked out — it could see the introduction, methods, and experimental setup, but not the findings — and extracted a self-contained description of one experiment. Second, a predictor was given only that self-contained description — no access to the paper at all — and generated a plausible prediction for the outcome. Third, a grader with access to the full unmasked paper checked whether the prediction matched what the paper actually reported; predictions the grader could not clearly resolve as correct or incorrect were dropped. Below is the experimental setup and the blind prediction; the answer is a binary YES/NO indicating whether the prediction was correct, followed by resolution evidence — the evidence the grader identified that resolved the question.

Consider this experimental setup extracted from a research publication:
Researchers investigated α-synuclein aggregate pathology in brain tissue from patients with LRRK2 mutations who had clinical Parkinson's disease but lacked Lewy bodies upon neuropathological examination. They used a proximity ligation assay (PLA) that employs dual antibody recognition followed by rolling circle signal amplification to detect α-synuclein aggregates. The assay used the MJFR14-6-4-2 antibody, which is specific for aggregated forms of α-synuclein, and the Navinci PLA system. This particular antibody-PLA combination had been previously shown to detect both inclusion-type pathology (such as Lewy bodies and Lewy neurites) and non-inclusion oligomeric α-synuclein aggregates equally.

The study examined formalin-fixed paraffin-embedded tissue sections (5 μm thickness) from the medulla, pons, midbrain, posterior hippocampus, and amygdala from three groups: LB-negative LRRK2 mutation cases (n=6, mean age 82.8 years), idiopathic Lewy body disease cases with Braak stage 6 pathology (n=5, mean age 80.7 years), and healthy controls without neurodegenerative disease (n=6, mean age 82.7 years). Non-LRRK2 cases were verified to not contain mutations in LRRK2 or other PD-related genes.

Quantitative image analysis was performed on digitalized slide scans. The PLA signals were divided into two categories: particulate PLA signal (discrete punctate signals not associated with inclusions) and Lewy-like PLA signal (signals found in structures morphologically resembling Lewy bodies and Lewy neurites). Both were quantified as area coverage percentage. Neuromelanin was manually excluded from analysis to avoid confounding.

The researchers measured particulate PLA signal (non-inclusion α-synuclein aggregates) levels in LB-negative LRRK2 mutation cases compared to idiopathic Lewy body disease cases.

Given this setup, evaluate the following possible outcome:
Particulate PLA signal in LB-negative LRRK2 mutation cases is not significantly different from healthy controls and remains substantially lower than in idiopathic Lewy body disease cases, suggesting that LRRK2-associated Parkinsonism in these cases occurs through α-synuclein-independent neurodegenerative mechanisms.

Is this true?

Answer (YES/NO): NO